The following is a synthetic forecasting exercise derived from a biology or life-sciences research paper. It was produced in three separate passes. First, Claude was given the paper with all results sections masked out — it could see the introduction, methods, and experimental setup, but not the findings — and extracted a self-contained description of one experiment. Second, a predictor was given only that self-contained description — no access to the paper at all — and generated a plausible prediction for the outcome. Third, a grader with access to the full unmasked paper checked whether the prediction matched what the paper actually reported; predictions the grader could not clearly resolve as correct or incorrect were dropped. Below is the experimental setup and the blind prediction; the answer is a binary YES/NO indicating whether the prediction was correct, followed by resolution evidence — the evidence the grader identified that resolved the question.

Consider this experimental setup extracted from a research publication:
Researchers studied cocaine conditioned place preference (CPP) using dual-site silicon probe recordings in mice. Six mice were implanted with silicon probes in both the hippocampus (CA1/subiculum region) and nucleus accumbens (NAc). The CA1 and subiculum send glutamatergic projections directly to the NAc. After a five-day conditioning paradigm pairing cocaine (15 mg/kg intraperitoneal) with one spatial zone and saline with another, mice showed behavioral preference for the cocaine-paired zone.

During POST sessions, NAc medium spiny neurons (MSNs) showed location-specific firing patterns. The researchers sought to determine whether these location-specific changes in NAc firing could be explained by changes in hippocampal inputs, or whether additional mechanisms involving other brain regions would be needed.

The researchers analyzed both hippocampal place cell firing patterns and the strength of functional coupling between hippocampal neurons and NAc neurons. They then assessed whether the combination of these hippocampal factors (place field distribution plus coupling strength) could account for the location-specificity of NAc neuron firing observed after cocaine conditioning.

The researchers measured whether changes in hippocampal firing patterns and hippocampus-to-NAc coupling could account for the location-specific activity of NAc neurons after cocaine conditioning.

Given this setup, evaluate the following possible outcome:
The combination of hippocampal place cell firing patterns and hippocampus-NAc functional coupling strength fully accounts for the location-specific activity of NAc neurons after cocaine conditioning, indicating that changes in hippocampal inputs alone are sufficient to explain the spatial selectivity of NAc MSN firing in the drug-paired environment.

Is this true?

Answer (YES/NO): NO